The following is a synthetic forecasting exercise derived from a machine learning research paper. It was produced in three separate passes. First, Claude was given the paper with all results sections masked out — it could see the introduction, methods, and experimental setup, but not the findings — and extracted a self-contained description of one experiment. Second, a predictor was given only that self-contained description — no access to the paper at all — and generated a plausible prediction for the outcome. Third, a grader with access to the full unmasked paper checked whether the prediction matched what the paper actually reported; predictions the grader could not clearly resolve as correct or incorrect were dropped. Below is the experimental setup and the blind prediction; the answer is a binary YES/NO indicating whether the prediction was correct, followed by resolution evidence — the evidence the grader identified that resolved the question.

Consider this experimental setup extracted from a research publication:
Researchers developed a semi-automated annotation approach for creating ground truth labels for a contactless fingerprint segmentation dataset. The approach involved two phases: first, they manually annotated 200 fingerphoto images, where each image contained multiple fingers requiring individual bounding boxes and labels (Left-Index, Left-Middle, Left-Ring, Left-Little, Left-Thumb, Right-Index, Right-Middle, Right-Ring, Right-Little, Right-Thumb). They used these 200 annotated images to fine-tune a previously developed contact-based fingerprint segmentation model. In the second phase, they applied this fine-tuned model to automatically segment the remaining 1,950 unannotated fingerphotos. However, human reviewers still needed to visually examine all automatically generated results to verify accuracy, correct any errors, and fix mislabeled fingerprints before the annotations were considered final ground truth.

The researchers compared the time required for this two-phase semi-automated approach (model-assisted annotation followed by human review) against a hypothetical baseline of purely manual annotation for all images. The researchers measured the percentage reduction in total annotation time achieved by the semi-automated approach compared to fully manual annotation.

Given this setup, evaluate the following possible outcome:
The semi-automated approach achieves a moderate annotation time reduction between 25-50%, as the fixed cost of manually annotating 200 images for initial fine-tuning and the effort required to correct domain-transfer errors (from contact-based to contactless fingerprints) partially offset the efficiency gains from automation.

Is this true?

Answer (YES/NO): NO